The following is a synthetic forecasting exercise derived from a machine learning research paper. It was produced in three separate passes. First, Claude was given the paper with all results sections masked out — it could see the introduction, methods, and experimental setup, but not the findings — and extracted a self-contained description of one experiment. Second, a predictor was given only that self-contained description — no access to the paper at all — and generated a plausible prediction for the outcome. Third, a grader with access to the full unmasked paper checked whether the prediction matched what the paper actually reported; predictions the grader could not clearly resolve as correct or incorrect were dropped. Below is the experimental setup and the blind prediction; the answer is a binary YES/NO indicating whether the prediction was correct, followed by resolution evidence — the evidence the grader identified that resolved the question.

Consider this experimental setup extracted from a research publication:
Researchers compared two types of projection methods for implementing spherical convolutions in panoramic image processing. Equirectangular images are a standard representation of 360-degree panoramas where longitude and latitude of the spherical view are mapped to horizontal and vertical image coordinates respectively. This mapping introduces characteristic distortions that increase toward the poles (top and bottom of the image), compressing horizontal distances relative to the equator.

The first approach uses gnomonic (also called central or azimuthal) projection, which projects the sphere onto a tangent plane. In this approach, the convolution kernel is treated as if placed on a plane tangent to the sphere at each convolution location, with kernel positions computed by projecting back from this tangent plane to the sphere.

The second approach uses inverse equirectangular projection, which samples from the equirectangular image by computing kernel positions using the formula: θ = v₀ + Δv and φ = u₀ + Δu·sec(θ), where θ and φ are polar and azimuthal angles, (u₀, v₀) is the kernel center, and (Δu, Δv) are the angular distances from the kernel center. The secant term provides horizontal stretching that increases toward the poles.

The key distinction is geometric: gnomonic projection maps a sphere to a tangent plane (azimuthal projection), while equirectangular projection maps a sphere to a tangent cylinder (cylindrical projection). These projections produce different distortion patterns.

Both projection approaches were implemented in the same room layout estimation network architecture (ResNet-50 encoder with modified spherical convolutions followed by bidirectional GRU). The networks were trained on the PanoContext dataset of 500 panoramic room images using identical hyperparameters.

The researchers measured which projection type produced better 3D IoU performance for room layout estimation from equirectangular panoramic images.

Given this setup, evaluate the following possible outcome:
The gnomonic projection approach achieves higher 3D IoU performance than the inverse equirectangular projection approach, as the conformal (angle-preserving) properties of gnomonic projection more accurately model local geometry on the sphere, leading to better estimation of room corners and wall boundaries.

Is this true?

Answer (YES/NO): NO